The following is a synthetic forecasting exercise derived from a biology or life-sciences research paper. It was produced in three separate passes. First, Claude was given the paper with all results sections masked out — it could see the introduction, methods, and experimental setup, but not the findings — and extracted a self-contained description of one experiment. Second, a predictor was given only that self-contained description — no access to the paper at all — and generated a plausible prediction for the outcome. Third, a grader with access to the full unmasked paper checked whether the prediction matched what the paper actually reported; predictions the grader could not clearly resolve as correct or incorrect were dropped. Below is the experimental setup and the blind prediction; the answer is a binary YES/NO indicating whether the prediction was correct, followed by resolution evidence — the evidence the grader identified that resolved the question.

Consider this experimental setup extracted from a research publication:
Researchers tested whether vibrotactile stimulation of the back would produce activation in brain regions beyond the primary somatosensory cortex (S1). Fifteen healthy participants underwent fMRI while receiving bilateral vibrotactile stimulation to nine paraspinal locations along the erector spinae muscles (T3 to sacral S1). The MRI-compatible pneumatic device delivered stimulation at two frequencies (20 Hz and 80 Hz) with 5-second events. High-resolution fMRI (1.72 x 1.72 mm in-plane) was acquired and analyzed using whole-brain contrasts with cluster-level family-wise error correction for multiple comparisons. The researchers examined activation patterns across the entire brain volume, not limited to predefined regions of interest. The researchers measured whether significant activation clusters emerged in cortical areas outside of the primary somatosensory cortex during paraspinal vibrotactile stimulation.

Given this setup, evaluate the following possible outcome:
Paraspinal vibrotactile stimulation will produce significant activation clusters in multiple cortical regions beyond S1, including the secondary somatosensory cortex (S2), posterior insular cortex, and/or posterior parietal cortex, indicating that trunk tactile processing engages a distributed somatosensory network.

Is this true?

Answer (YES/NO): YES